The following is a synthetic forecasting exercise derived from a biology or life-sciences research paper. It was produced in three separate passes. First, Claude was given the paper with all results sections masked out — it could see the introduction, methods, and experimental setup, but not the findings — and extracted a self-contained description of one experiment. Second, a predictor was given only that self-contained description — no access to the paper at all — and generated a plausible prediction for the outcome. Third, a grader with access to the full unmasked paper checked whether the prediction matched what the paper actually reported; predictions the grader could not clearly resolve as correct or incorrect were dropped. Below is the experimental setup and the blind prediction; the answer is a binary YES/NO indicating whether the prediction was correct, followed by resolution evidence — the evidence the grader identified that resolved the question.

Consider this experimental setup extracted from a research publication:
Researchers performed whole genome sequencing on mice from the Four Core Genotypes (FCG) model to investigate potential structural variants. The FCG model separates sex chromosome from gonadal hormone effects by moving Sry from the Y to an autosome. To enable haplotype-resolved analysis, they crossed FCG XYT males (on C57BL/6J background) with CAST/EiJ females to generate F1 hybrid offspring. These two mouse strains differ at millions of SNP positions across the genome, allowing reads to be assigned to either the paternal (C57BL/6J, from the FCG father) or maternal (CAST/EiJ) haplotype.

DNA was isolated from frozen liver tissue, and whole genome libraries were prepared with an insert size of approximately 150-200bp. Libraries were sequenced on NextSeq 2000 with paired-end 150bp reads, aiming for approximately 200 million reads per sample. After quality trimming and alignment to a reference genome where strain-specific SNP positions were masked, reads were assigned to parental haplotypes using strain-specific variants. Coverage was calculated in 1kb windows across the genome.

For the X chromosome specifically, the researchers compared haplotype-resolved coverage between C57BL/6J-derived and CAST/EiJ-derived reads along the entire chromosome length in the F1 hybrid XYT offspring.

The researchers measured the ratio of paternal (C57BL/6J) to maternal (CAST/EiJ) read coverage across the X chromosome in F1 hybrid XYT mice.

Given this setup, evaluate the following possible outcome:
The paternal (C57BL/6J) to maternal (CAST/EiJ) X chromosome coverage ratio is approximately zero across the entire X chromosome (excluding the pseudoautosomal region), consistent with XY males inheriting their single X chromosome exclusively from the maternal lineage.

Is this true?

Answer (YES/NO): NO